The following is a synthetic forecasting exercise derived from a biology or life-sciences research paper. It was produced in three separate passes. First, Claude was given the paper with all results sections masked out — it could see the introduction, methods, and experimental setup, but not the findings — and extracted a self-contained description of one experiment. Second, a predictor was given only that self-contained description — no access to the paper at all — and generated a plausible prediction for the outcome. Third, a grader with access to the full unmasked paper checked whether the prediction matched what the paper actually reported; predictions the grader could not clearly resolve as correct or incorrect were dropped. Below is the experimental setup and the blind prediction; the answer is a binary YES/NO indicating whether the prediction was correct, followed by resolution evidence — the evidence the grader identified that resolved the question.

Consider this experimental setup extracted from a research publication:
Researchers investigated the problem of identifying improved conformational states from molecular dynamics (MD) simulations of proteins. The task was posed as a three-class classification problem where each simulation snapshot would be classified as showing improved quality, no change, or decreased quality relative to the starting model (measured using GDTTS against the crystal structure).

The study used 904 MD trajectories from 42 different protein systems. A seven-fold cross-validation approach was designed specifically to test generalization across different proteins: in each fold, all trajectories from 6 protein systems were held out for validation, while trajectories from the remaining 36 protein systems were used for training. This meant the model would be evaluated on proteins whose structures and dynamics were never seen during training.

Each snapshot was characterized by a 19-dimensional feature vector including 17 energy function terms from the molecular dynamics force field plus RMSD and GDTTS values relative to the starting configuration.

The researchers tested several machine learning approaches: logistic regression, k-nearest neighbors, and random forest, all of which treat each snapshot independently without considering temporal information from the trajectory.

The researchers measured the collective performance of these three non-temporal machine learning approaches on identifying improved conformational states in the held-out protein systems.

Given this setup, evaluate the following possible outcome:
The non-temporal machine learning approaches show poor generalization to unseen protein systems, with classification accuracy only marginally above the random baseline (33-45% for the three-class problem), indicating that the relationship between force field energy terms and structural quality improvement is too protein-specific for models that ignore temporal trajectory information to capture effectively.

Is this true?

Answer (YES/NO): NO